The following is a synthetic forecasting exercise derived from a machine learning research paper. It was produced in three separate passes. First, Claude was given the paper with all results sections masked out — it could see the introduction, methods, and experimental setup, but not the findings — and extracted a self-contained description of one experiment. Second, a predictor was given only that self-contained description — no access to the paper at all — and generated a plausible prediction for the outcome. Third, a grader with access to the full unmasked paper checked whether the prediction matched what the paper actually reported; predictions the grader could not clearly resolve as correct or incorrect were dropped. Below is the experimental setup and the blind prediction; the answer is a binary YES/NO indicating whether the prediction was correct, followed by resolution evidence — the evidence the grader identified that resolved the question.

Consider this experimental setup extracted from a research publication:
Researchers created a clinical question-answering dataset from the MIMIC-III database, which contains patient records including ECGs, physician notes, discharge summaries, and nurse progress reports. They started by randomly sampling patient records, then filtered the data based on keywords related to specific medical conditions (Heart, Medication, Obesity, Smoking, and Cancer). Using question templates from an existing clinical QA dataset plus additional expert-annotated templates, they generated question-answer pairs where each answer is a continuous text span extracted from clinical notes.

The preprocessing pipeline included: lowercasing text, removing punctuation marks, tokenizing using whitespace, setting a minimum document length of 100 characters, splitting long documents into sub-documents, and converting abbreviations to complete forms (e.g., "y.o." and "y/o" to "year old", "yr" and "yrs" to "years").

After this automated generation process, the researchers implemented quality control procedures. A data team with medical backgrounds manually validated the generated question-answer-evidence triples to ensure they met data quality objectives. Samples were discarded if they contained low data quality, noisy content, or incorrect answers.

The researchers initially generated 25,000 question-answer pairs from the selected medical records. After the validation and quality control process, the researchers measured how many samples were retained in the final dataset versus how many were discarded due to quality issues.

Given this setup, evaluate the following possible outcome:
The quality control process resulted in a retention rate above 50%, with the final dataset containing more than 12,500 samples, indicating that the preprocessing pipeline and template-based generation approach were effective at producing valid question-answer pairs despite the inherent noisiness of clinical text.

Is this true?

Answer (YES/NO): NO